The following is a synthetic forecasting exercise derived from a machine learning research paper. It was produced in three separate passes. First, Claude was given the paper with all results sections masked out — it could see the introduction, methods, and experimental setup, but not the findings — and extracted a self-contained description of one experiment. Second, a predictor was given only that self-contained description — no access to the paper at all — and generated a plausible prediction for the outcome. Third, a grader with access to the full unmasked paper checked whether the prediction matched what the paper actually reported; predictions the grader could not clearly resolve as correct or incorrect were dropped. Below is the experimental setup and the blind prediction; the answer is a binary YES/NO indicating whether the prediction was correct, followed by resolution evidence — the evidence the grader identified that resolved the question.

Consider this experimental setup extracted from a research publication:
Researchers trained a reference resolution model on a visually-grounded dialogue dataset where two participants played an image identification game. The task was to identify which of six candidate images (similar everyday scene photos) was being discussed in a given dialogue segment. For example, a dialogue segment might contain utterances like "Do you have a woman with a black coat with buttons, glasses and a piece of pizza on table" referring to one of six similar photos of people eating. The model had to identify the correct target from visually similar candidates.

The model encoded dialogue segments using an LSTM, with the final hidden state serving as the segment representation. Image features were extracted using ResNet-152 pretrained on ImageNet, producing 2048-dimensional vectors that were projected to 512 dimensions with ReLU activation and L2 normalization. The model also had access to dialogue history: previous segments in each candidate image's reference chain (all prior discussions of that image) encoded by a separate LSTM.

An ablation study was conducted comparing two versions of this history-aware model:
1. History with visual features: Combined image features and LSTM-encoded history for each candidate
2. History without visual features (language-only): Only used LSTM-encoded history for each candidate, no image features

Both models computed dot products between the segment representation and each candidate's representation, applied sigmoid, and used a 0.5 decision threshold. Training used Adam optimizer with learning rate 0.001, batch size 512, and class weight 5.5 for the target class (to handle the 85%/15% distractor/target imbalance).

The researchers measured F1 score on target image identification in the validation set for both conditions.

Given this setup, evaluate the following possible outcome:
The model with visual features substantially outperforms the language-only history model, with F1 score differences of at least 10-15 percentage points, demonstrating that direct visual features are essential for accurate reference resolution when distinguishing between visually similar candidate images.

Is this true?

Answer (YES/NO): YES